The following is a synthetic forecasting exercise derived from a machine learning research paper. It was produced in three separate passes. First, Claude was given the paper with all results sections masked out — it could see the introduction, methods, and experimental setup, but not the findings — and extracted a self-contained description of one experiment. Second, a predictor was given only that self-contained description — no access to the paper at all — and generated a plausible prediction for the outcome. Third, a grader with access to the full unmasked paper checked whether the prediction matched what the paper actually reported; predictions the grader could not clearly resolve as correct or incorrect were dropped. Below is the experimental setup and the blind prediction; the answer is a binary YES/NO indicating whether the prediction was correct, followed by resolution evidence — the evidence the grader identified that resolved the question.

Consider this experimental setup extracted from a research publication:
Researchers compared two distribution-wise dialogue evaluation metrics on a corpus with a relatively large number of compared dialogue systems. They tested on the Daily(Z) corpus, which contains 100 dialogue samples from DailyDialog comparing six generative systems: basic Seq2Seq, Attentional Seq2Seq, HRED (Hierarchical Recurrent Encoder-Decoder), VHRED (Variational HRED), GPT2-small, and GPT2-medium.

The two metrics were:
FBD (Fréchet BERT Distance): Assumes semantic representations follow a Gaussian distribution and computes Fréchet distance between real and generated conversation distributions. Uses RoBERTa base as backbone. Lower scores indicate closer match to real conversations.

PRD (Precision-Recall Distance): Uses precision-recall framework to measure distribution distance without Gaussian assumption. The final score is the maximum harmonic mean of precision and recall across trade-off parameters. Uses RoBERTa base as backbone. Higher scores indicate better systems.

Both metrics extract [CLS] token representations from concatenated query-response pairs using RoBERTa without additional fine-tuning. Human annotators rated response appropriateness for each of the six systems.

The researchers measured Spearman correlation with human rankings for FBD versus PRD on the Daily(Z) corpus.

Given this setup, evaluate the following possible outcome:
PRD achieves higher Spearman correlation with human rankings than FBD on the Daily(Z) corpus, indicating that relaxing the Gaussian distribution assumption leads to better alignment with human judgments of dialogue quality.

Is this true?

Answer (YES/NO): NO